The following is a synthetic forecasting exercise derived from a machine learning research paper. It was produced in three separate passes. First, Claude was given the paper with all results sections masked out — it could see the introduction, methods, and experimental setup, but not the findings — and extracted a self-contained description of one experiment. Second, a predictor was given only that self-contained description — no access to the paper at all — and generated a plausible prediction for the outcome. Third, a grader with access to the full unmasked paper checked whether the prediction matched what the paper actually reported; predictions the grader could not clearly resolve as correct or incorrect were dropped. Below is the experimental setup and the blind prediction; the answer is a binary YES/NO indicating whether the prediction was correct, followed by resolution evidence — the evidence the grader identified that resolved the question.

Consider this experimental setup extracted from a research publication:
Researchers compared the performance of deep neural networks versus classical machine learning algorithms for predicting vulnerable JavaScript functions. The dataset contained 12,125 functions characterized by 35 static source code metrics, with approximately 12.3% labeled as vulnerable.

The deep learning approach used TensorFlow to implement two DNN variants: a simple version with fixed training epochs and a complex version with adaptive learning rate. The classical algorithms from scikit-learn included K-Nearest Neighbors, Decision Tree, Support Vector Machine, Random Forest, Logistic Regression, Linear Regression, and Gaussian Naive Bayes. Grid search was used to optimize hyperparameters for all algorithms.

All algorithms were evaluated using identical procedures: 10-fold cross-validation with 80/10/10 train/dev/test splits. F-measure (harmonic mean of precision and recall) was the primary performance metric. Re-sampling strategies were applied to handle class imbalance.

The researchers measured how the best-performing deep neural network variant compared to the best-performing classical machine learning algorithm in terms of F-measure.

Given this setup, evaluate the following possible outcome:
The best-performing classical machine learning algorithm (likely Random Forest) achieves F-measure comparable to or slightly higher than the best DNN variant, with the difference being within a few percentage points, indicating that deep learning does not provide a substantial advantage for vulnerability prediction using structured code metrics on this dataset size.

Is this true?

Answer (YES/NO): NO